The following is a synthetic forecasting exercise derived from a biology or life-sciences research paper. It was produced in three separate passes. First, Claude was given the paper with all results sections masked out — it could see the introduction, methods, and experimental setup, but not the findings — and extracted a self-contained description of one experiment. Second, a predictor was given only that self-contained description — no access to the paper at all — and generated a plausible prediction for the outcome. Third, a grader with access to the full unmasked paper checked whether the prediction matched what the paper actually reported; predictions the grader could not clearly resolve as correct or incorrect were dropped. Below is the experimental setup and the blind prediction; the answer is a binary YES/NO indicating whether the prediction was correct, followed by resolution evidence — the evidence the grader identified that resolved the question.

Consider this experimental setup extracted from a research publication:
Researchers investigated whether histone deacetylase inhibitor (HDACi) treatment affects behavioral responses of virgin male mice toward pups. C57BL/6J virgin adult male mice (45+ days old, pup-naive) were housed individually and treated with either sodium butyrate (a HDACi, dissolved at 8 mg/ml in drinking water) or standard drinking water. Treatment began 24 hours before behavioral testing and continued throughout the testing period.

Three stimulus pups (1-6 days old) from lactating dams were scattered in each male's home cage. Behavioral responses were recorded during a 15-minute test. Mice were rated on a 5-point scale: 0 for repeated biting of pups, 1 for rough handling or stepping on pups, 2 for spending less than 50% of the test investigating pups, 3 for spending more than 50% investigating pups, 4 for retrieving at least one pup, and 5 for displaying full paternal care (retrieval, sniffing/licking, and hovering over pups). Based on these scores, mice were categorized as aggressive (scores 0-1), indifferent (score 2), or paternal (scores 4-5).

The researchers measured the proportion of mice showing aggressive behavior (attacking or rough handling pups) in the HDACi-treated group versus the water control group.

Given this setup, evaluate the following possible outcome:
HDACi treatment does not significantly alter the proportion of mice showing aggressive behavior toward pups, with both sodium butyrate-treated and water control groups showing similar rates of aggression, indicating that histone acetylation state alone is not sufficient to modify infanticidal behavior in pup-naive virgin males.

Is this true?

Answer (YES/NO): YES